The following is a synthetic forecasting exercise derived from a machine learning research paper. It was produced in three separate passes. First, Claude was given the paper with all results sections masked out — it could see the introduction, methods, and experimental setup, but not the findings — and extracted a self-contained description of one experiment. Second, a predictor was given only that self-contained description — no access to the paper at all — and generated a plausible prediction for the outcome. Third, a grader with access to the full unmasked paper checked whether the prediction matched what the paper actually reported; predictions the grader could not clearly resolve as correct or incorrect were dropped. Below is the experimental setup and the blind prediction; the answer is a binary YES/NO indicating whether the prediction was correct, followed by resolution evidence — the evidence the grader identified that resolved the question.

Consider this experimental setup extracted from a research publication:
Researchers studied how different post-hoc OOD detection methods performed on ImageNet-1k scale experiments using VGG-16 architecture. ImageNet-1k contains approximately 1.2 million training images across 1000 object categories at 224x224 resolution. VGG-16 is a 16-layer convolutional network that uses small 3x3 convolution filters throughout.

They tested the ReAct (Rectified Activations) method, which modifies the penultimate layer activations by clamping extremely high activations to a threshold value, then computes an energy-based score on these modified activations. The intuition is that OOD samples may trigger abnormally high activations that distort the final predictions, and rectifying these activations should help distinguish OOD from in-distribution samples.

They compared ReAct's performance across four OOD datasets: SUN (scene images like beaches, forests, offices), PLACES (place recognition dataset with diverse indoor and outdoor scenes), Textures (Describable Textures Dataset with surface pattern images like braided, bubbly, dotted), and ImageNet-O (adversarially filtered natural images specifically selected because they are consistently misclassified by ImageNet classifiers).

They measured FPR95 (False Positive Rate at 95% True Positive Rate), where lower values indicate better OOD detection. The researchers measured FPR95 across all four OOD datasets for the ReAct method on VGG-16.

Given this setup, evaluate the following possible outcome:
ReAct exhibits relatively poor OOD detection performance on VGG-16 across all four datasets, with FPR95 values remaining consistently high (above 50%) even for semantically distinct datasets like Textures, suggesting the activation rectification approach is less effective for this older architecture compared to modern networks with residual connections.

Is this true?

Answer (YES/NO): YES